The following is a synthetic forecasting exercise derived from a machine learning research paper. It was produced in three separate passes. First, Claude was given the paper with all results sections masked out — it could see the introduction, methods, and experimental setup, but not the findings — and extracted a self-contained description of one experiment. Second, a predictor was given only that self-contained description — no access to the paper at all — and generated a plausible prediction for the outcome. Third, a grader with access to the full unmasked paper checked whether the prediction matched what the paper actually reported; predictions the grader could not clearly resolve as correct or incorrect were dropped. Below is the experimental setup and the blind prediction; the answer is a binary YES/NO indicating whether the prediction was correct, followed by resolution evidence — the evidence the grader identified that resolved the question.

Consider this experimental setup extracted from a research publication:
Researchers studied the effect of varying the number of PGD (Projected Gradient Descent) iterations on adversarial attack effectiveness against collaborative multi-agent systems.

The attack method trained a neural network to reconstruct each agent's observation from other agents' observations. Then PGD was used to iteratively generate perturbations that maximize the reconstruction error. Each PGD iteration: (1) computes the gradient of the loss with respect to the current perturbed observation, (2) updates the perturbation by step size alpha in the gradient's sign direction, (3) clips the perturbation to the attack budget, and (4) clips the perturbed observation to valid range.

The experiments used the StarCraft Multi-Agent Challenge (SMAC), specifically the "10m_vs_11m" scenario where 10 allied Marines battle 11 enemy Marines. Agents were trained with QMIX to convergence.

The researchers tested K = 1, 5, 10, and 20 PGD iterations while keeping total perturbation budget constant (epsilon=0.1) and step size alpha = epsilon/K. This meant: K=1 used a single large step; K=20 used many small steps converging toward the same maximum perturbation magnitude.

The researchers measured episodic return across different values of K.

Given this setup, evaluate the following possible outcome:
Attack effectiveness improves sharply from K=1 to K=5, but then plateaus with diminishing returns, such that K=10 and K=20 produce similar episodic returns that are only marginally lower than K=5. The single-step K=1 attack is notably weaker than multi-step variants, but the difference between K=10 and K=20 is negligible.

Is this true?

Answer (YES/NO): NO